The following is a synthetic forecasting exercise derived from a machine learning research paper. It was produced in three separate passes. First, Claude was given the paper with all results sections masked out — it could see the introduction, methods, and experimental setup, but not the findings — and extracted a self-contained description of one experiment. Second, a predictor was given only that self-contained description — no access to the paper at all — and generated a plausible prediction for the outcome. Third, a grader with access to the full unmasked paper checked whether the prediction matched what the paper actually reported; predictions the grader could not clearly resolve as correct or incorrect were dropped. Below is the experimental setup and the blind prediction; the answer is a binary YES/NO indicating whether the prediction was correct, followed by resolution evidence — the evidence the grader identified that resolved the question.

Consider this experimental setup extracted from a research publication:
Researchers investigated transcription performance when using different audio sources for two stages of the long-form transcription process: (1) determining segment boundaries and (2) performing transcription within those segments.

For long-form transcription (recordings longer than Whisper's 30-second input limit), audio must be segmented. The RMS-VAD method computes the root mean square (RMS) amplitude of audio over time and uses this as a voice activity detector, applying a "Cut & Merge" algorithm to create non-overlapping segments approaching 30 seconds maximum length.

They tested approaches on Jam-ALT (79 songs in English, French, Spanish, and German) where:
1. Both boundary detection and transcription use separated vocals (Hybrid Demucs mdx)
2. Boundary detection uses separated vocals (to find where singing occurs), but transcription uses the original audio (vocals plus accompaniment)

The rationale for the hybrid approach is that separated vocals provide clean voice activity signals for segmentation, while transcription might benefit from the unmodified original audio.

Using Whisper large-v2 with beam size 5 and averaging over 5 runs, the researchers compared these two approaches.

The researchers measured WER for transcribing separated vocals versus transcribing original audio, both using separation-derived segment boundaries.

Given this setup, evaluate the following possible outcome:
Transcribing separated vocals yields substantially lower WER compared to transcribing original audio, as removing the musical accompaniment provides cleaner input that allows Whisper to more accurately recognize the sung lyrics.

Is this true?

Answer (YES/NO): NO